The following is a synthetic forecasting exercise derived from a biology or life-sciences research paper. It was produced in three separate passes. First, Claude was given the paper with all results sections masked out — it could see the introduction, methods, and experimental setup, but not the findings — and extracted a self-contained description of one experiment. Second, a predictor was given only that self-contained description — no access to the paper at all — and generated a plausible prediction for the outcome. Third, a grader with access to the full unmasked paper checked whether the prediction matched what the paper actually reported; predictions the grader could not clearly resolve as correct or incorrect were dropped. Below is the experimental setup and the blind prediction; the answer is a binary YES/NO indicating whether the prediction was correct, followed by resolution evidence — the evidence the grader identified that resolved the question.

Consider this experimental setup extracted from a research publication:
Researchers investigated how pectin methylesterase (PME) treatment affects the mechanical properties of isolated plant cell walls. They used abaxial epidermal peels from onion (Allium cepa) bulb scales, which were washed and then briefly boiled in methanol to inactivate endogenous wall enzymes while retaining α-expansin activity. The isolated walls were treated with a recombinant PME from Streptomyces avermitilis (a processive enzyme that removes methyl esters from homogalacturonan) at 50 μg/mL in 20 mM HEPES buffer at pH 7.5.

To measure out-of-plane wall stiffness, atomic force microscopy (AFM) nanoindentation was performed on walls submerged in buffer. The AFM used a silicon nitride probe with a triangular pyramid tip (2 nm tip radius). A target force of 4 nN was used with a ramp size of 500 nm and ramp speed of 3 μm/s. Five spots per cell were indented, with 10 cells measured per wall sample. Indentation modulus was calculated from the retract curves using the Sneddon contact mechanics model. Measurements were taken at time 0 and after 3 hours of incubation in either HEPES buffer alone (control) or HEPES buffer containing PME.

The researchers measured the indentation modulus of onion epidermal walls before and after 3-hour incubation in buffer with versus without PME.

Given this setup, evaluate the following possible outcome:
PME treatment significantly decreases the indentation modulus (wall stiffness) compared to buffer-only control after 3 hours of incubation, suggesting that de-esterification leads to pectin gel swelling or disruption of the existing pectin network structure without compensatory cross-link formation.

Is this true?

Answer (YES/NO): YES